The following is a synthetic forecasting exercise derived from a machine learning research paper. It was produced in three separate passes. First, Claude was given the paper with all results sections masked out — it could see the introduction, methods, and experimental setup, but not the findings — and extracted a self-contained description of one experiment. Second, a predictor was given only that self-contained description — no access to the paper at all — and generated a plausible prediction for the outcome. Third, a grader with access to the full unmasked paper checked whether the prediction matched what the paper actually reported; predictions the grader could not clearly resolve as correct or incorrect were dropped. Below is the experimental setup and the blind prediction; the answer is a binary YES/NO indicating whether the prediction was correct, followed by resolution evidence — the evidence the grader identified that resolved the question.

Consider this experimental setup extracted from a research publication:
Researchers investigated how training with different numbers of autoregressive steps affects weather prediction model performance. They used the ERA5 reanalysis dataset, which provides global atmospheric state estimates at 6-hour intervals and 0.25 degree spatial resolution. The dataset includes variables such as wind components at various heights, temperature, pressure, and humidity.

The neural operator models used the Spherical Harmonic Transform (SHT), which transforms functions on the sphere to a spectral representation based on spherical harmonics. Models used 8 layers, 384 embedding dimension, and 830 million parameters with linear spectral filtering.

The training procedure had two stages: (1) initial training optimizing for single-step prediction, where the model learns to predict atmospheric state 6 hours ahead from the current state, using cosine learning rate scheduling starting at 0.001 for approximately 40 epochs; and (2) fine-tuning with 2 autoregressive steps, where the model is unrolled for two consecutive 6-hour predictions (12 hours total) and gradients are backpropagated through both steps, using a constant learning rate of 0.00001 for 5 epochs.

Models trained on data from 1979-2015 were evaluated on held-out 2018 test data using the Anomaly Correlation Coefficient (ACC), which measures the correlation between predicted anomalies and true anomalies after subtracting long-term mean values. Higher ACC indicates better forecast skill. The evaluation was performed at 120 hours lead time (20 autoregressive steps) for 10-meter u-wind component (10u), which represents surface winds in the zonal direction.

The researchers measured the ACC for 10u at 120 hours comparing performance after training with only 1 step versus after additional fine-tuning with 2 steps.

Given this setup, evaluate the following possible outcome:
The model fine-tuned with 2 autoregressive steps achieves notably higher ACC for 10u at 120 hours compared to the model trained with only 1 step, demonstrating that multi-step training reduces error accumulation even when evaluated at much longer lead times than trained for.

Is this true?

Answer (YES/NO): NO